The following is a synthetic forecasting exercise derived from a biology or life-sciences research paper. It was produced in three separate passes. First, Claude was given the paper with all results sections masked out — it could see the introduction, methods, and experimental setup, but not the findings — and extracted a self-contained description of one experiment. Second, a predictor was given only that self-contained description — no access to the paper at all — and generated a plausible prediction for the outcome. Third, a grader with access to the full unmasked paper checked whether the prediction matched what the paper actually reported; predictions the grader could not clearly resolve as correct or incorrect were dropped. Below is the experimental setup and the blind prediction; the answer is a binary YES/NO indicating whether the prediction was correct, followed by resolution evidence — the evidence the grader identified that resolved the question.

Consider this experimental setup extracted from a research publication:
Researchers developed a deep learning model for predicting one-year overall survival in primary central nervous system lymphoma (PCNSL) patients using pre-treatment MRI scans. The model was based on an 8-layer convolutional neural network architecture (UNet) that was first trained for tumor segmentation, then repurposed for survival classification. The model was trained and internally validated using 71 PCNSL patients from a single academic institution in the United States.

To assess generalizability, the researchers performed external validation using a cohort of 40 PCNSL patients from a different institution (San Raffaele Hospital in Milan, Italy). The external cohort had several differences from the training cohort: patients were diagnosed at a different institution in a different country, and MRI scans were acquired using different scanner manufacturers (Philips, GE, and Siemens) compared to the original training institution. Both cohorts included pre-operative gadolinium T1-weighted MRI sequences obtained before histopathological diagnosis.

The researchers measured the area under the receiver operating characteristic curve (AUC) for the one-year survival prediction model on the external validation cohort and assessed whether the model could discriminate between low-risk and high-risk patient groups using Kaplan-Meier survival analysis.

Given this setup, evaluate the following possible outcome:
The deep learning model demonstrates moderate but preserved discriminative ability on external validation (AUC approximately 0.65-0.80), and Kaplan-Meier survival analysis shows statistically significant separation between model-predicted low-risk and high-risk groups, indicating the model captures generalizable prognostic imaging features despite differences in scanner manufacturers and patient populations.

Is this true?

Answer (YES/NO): NO